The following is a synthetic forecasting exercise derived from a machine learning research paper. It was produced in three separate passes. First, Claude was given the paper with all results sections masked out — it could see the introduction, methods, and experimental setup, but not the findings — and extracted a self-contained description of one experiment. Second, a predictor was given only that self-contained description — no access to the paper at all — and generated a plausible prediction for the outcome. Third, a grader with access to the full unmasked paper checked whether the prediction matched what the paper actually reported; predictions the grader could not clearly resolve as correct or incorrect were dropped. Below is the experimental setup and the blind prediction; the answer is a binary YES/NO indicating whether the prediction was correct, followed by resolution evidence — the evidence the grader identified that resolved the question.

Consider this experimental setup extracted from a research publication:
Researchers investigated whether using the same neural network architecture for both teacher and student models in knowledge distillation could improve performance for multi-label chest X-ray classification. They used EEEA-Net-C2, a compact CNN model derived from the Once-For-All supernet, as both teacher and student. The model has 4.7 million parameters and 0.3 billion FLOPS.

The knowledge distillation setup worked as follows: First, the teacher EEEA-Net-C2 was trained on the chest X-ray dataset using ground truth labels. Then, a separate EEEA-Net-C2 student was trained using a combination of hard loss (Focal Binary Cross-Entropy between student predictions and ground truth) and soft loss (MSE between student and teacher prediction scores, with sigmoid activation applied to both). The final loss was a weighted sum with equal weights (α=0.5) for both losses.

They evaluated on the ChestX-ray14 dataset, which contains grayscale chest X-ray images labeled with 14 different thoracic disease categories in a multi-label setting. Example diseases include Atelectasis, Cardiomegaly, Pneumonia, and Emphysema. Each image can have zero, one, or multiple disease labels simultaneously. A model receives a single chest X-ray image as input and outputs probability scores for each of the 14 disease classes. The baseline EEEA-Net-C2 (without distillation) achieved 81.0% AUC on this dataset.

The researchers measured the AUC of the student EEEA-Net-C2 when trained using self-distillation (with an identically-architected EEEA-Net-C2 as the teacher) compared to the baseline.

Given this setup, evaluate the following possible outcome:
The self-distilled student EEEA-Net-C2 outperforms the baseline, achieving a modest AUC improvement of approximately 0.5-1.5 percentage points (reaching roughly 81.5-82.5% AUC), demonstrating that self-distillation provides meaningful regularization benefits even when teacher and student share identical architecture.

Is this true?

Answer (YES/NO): YES